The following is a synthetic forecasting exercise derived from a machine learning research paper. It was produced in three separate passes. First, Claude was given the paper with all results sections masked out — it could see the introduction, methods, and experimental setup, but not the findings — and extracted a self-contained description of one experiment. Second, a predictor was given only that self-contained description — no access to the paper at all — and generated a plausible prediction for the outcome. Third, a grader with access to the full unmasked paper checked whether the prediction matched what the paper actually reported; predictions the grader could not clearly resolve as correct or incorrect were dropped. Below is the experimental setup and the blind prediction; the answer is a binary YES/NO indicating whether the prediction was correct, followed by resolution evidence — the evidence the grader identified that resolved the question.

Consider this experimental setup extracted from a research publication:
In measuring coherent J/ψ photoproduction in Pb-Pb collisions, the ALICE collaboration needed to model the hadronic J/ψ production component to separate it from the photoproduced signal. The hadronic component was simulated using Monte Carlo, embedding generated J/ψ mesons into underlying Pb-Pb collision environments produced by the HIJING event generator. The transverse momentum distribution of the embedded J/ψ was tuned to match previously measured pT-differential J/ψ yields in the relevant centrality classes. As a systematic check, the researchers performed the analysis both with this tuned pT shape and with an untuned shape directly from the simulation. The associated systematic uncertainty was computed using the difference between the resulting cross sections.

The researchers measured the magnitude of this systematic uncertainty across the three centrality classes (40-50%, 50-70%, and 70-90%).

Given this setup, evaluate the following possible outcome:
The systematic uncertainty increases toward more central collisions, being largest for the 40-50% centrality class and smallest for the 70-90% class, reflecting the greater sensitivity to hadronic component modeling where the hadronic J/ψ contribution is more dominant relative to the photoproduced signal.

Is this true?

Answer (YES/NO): NO